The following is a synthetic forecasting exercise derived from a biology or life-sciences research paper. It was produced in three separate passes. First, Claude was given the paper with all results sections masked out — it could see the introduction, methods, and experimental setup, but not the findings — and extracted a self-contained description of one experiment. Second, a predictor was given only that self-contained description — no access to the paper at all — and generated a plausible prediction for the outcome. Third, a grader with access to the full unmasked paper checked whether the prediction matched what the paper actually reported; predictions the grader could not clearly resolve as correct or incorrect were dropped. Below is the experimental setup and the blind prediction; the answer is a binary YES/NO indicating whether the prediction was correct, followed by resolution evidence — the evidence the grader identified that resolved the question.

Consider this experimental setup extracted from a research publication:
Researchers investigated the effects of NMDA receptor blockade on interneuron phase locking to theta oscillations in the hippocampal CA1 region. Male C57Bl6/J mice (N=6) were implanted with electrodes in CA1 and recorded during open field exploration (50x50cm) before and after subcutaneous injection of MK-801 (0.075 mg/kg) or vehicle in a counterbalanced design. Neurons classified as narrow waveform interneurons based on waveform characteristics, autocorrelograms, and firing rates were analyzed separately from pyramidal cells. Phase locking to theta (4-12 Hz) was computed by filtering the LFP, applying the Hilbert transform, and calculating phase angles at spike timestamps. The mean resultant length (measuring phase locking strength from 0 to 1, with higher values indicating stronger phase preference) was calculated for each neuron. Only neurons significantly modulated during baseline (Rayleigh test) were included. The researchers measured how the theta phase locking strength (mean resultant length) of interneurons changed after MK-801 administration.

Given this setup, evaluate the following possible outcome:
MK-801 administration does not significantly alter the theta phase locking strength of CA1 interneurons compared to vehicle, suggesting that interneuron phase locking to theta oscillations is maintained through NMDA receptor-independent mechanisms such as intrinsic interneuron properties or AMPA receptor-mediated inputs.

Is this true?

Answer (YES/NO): NO